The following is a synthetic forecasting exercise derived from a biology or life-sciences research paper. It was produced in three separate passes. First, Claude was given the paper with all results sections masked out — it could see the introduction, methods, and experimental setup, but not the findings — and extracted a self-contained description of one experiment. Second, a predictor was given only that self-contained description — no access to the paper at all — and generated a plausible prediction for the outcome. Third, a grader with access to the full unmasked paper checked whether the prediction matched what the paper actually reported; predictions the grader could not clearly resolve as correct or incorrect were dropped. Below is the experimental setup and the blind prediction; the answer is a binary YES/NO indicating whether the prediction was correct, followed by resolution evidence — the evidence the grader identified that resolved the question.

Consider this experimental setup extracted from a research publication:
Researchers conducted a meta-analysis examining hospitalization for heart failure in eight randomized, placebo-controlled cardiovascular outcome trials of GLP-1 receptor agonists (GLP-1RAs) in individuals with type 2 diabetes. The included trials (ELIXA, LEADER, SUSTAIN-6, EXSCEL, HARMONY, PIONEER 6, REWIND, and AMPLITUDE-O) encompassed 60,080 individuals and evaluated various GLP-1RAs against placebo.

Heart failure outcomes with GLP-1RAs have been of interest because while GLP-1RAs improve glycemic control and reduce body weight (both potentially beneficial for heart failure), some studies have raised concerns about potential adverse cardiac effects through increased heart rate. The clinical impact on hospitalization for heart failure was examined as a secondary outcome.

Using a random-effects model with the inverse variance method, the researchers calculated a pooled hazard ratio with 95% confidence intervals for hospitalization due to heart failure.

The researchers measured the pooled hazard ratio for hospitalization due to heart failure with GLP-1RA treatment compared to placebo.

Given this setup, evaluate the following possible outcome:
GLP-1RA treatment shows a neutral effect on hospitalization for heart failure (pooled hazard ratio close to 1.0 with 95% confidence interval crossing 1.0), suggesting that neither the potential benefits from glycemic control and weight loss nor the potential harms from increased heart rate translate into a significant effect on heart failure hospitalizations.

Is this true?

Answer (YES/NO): NO